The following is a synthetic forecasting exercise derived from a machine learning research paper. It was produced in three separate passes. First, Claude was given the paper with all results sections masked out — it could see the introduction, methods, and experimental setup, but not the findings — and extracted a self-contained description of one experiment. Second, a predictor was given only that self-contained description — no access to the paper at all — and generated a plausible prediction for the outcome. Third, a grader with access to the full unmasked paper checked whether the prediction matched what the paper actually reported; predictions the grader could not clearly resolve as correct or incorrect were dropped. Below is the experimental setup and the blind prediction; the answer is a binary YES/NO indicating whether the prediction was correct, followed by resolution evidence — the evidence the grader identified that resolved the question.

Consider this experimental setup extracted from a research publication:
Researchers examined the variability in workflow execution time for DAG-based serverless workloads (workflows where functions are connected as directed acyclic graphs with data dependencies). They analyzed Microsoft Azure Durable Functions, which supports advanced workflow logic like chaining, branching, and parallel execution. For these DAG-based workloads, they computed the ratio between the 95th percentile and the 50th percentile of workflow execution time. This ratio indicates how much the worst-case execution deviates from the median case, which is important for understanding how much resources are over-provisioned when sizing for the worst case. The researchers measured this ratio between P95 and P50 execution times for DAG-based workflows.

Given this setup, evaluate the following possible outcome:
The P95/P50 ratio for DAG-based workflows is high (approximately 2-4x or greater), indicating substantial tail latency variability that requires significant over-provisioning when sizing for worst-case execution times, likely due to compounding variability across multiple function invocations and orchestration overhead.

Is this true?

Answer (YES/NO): YES